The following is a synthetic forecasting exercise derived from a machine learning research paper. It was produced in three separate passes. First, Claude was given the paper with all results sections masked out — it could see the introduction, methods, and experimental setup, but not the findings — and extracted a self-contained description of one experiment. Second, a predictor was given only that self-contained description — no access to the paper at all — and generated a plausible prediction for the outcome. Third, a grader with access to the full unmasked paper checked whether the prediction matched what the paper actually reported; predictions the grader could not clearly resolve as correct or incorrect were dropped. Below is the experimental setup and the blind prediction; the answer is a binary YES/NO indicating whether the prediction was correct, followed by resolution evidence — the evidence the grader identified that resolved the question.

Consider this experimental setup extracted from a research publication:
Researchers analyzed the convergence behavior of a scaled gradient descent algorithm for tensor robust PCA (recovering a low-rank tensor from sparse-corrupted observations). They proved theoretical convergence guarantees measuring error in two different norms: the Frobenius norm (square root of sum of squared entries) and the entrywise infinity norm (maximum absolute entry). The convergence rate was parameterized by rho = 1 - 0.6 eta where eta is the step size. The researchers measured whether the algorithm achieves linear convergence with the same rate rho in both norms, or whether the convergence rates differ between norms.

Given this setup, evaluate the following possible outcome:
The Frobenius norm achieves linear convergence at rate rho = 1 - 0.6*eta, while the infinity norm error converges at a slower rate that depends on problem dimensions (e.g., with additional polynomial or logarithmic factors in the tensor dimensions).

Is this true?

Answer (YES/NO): NO